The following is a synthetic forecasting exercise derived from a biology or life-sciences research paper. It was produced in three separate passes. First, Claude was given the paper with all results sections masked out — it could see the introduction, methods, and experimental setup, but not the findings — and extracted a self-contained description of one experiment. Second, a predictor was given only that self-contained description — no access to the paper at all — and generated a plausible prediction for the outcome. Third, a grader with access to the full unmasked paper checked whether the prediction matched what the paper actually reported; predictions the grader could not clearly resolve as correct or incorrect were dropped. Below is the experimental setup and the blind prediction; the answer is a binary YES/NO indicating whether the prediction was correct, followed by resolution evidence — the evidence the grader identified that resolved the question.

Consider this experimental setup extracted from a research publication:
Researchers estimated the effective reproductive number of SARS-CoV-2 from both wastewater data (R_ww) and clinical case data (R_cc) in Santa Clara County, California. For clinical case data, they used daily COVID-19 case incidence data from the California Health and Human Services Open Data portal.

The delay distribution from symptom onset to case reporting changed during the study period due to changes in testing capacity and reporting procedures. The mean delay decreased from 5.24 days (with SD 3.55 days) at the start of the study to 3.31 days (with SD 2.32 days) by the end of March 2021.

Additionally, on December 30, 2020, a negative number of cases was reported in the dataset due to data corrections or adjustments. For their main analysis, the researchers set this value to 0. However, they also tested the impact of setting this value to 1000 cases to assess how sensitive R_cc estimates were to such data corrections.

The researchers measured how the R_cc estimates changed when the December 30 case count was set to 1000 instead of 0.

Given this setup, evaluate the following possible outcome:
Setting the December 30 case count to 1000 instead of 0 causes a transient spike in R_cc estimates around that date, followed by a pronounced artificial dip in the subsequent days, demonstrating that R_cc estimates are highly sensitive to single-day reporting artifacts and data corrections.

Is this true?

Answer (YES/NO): NO